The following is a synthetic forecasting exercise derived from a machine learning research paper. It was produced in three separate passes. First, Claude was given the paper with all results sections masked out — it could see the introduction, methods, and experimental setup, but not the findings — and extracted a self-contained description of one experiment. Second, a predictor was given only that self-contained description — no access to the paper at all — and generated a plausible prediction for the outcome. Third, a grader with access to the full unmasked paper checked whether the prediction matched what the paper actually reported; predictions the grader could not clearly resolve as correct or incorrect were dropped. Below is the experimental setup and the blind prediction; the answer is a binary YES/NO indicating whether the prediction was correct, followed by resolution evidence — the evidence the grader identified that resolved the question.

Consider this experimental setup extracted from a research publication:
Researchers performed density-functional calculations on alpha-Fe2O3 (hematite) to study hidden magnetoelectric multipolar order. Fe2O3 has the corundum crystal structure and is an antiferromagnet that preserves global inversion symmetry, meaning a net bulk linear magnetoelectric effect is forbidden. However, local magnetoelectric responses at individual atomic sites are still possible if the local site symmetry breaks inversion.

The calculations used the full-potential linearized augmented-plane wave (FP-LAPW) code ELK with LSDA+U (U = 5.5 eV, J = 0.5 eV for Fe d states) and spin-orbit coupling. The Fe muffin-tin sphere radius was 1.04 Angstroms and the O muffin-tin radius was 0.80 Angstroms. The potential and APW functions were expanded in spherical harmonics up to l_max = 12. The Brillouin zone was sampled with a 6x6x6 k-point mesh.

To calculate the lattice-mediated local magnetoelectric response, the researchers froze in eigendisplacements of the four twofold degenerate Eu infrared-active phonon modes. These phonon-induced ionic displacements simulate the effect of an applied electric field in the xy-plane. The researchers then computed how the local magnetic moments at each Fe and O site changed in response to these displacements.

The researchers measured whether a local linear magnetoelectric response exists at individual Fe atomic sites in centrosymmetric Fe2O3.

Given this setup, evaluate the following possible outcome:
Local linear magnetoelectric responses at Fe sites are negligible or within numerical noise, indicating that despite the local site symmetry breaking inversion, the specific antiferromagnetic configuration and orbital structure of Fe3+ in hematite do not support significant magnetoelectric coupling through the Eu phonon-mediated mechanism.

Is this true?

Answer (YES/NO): NO